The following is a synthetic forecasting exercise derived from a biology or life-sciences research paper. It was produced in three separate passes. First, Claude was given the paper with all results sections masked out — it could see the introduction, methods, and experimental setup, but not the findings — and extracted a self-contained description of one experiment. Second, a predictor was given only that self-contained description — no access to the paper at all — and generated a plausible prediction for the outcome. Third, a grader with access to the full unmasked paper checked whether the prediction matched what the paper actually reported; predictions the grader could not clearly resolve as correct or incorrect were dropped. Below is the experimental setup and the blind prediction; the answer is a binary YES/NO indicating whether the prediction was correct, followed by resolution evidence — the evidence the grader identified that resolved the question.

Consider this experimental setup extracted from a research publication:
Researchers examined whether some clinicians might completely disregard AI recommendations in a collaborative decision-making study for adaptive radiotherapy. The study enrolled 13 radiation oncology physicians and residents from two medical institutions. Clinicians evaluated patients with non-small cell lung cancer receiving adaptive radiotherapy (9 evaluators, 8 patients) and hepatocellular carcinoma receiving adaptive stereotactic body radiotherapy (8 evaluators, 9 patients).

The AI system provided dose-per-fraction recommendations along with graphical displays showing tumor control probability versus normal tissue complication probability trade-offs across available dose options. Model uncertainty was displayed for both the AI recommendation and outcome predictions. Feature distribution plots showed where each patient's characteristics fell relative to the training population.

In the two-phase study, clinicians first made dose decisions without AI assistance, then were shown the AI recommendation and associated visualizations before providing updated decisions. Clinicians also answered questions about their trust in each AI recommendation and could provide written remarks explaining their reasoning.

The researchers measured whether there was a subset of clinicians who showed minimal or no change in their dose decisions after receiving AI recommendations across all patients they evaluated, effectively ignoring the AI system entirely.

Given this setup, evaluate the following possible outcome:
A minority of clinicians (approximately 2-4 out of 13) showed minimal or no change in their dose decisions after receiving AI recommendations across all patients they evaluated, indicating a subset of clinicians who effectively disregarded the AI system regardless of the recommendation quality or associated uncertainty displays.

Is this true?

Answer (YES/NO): NO